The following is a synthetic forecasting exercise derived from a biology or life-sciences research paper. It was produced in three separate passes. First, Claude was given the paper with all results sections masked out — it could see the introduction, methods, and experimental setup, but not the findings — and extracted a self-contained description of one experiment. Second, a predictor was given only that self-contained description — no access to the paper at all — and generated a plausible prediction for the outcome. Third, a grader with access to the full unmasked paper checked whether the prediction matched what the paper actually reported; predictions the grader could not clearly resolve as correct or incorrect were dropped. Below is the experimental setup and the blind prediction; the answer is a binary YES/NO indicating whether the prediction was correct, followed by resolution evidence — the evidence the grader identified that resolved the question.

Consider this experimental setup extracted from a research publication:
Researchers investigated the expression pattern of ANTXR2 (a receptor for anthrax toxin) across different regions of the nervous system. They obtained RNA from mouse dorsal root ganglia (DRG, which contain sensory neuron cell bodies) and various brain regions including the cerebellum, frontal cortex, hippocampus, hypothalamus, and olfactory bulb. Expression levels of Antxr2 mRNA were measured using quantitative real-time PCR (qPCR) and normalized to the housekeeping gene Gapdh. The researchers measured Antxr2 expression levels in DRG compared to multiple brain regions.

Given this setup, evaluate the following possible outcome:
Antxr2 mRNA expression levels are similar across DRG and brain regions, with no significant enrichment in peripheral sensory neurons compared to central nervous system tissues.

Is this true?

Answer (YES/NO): NO